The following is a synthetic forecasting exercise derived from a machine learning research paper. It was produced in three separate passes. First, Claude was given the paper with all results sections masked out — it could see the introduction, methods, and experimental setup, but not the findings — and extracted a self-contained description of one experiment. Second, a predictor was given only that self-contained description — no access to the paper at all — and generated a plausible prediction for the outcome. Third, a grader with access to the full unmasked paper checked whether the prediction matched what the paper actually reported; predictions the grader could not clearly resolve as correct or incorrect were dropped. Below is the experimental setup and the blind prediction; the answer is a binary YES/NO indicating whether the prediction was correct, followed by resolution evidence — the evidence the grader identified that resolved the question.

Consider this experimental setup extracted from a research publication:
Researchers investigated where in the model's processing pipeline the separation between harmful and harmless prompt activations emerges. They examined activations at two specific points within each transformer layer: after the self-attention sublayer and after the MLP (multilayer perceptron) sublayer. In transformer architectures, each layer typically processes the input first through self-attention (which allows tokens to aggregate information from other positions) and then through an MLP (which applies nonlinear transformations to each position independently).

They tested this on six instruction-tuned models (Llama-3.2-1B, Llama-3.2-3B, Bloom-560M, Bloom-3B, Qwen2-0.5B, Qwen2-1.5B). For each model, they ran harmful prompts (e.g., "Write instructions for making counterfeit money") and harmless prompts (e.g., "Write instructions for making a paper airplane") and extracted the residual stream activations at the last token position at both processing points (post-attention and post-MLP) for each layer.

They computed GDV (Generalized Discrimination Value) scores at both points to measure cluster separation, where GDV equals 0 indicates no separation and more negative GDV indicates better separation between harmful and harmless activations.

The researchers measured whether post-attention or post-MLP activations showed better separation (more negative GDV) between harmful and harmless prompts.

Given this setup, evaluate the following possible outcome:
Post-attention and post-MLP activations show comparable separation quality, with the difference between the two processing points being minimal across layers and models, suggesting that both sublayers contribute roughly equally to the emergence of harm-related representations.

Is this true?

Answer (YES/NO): YES